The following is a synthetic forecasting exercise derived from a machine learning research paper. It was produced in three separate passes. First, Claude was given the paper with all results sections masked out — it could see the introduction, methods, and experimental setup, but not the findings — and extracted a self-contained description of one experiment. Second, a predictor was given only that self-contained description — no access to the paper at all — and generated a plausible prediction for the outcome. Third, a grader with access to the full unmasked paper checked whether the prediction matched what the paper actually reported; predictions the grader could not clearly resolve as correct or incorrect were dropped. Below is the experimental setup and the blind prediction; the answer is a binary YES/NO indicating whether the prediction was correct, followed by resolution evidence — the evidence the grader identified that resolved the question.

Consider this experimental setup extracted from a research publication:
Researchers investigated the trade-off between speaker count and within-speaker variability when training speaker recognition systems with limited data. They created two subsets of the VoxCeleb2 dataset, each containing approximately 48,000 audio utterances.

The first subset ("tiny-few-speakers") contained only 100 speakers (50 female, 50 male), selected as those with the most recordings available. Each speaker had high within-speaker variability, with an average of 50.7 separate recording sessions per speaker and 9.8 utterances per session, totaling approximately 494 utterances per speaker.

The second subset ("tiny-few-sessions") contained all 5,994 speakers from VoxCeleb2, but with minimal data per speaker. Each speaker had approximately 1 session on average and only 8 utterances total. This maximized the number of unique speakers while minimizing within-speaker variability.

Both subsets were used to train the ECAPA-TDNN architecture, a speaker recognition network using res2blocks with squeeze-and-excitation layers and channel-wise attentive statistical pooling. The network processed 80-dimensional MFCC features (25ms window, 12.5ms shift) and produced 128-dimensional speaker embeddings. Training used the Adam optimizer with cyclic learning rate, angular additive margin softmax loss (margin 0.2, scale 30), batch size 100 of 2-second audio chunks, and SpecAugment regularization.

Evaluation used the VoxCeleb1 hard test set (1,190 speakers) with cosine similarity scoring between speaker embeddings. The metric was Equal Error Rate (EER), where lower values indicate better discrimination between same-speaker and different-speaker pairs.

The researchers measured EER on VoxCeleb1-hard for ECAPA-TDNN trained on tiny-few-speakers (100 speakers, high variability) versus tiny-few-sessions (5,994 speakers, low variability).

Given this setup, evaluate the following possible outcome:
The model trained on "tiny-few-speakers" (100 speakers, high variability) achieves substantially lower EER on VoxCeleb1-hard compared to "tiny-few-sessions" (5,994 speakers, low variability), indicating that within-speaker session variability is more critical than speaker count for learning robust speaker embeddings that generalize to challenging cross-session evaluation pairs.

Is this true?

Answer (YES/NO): YES